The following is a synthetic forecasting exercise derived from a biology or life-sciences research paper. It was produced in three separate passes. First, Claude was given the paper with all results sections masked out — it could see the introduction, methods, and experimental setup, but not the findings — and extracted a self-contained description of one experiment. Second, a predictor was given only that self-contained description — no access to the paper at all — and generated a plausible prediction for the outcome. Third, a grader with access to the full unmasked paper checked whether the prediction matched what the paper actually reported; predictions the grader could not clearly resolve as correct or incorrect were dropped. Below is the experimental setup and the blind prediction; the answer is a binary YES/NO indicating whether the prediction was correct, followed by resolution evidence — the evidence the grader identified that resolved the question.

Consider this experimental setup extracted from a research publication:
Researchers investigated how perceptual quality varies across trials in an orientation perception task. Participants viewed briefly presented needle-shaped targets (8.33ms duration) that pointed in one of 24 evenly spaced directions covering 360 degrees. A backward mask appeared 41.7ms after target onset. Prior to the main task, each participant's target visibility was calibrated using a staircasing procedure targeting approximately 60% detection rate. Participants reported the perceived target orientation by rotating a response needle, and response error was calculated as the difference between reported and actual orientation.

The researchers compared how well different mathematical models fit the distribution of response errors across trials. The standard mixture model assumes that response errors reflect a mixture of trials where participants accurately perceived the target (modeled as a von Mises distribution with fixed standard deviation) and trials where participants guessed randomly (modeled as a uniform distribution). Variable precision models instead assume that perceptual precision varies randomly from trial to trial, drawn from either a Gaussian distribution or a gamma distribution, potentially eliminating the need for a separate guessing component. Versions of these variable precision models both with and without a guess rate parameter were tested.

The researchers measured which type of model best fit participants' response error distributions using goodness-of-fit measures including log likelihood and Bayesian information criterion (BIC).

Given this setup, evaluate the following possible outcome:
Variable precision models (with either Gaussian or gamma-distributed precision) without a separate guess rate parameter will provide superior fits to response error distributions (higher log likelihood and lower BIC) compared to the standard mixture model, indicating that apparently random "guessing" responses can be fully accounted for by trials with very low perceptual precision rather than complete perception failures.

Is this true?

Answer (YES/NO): NO